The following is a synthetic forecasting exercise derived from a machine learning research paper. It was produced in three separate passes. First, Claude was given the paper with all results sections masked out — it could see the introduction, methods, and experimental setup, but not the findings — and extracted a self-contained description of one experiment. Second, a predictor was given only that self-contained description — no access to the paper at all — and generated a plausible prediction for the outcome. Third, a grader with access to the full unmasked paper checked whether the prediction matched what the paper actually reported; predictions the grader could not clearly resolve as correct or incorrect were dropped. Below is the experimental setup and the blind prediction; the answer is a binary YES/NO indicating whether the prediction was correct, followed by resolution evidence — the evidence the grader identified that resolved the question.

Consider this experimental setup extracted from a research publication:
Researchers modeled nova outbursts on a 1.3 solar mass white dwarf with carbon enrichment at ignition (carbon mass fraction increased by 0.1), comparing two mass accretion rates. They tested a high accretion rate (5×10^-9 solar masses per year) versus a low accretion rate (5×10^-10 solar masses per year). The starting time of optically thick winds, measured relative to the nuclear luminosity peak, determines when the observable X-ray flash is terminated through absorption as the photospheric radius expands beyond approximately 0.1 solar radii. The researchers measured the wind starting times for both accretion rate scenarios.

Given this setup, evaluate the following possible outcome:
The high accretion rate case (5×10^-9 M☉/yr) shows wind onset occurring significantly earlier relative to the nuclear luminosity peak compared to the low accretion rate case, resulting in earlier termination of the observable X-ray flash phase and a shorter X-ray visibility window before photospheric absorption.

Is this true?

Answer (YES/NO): NO